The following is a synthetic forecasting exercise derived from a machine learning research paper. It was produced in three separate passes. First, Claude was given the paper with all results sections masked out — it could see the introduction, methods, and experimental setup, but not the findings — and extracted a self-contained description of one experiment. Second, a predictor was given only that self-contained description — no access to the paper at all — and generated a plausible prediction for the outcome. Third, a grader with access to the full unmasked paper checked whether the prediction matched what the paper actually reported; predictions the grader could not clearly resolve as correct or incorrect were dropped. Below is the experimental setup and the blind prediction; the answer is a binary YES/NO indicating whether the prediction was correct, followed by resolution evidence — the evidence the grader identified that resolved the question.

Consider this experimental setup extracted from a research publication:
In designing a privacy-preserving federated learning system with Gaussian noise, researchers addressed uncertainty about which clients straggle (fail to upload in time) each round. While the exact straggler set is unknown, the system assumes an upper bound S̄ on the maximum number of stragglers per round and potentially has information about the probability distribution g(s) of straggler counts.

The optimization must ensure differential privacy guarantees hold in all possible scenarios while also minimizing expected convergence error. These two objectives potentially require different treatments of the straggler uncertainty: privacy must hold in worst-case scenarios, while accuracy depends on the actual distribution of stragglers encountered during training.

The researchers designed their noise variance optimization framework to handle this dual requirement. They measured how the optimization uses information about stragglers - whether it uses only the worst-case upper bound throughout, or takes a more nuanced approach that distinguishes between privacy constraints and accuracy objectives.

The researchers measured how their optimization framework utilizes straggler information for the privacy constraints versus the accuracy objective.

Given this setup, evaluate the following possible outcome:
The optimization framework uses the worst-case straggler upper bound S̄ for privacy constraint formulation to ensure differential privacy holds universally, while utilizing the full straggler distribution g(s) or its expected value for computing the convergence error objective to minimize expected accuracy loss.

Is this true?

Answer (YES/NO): YES